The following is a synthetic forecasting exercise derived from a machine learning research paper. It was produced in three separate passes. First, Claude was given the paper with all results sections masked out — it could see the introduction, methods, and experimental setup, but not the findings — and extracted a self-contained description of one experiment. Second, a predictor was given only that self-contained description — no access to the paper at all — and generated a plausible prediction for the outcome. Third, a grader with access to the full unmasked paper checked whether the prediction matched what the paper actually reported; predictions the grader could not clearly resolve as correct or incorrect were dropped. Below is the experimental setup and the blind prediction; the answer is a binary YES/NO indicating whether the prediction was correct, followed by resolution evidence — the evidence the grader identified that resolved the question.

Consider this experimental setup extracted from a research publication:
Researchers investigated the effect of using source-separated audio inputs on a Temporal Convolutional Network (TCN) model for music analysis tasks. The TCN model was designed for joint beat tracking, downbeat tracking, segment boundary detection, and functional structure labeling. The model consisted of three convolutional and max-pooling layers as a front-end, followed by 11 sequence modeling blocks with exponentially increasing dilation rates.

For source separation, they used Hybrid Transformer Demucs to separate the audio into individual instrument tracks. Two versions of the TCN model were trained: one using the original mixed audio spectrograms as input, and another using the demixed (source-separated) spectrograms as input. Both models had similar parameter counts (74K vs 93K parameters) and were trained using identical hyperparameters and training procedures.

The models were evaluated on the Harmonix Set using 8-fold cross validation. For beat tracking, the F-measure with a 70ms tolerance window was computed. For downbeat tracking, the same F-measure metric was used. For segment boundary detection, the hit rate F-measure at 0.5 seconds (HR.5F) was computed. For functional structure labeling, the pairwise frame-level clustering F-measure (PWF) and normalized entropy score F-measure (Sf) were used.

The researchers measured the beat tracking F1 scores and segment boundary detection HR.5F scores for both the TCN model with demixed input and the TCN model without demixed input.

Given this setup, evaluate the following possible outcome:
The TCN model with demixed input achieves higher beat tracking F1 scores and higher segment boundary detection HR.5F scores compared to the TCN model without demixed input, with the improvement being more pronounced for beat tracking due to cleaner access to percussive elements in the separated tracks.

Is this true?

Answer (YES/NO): NO